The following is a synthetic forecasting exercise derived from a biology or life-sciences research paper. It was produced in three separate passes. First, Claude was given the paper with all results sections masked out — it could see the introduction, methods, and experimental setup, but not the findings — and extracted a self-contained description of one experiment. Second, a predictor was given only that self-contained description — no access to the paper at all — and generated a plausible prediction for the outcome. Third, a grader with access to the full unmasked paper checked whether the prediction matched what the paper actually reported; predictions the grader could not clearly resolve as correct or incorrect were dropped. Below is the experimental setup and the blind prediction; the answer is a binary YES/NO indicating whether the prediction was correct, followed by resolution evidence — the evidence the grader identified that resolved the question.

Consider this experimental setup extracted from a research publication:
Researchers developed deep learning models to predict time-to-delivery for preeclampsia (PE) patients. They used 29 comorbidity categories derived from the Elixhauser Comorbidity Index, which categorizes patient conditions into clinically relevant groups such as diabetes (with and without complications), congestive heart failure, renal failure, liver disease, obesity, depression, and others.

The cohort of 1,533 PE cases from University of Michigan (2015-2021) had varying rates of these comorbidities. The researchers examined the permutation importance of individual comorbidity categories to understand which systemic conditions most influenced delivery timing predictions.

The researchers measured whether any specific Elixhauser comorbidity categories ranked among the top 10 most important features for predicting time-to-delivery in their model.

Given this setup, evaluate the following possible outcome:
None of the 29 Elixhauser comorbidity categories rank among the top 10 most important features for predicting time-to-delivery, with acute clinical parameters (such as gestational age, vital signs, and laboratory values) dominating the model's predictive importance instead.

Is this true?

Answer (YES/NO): NO